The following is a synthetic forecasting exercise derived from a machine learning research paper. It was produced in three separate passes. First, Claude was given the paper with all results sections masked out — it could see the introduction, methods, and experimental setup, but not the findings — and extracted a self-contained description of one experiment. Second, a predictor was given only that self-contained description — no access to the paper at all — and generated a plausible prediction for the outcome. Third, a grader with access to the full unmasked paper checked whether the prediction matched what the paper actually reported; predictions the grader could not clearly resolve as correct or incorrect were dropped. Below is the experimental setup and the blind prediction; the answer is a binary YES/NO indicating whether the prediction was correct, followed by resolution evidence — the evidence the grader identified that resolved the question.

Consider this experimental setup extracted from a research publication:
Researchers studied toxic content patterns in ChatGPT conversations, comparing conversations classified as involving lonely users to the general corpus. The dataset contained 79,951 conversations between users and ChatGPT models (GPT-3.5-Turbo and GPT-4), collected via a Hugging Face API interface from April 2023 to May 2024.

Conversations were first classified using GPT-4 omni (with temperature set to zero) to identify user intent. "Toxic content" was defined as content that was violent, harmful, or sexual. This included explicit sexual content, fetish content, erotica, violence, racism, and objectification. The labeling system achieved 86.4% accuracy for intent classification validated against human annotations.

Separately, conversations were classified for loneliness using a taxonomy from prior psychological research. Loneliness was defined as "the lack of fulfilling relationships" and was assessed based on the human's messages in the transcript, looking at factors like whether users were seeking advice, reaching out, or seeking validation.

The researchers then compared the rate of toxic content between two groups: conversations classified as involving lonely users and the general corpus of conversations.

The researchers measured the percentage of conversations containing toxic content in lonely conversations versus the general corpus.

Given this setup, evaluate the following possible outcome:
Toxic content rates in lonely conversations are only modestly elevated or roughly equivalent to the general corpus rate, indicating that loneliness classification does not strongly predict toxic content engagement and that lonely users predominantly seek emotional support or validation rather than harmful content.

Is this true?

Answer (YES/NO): NO